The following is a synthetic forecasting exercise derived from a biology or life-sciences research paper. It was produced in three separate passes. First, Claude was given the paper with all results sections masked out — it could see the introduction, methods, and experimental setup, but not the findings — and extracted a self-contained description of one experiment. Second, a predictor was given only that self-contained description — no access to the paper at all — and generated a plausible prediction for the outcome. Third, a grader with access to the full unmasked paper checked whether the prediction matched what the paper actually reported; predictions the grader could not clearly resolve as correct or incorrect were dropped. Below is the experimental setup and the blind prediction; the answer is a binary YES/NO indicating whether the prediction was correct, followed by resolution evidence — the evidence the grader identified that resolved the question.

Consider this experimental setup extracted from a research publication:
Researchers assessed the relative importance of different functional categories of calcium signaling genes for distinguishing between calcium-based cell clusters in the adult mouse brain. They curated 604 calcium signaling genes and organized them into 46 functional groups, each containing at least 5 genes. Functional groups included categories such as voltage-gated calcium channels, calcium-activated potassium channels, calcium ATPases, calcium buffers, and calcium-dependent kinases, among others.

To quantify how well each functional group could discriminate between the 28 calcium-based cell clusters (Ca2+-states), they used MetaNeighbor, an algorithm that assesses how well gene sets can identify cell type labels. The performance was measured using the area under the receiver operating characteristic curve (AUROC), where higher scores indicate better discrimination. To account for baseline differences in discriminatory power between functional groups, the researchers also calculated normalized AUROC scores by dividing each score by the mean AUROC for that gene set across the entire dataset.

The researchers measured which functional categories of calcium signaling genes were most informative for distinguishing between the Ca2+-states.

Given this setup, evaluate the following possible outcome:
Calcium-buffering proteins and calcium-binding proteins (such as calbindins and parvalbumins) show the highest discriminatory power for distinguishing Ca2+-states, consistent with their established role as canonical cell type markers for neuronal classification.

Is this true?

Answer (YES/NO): NO